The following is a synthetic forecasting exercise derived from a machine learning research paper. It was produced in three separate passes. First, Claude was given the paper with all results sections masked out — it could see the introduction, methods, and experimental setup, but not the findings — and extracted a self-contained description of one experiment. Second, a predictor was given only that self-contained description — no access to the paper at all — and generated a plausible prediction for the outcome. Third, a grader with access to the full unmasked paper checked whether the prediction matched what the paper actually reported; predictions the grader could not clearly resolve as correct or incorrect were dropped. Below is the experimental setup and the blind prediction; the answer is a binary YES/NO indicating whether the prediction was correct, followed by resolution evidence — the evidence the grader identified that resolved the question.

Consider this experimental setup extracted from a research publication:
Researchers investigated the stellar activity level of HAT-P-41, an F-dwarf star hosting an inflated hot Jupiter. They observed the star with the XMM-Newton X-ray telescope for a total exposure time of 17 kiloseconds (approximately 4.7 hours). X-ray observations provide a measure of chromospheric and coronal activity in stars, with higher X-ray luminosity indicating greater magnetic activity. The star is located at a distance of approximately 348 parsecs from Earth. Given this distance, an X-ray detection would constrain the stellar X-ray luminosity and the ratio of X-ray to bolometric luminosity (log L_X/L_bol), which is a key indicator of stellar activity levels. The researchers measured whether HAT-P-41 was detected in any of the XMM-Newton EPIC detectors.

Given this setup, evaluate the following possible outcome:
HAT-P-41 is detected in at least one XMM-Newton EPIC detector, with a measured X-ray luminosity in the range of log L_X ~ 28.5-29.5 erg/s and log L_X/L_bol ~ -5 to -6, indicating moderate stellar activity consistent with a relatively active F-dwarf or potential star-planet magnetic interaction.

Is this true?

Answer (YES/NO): NO